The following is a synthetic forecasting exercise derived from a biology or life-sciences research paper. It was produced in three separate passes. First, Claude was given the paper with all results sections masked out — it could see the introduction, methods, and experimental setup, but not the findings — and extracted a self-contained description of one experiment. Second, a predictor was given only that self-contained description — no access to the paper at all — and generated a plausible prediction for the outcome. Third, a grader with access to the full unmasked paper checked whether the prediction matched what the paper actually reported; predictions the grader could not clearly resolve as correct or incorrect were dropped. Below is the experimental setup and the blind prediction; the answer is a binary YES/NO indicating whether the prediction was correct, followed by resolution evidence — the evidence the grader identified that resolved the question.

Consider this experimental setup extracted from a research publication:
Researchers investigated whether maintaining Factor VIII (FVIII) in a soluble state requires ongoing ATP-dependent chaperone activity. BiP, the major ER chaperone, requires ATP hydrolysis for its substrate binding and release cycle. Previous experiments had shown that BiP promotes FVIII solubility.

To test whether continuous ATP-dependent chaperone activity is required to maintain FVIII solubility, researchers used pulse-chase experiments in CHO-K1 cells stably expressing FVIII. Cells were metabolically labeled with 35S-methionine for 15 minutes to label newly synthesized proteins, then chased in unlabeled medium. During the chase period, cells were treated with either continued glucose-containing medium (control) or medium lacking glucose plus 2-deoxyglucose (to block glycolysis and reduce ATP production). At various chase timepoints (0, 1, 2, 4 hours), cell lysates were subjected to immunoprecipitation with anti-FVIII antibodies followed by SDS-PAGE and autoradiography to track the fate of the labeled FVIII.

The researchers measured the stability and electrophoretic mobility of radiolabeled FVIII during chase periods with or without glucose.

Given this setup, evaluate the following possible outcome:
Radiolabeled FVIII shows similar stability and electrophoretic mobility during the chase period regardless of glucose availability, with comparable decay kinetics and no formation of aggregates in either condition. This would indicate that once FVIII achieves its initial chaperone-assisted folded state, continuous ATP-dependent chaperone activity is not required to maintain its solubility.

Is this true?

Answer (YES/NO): NO